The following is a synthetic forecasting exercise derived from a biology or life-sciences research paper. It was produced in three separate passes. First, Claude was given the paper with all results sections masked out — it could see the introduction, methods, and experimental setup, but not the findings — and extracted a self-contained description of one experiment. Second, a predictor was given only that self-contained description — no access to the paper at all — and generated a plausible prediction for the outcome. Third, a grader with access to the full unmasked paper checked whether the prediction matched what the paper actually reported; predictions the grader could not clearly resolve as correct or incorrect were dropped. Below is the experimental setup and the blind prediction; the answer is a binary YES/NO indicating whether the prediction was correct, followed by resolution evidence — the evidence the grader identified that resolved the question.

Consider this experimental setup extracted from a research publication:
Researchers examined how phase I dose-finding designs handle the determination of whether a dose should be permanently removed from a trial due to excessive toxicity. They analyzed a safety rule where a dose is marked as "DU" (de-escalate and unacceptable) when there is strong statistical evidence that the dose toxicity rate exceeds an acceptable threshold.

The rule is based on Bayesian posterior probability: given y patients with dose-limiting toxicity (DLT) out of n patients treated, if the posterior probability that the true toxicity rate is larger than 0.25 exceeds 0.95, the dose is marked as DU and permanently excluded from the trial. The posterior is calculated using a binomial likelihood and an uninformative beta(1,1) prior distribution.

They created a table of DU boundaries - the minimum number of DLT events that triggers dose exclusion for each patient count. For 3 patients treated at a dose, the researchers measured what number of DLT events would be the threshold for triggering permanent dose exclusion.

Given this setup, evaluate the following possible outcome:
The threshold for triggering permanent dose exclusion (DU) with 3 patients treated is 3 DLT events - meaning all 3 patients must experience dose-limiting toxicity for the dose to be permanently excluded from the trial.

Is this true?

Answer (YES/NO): YES